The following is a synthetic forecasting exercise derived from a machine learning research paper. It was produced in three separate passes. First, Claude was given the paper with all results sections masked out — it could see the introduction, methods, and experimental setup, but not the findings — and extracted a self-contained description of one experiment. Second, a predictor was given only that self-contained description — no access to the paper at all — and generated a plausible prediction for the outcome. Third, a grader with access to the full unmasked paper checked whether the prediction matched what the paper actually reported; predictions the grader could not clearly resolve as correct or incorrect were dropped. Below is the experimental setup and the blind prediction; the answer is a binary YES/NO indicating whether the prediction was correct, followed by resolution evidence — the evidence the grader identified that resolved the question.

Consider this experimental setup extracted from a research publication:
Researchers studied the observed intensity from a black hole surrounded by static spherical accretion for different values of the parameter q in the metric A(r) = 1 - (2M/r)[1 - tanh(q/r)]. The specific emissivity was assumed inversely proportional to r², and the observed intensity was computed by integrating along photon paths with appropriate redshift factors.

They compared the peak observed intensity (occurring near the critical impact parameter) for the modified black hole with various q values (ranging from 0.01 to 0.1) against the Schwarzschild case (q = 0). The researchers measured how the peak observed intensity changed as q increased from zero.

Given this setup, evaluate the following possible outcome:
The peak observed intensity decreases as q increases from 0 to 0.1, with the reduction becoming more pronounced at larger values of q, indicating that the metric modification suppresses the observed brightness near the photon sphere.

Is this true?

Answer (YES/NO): NO